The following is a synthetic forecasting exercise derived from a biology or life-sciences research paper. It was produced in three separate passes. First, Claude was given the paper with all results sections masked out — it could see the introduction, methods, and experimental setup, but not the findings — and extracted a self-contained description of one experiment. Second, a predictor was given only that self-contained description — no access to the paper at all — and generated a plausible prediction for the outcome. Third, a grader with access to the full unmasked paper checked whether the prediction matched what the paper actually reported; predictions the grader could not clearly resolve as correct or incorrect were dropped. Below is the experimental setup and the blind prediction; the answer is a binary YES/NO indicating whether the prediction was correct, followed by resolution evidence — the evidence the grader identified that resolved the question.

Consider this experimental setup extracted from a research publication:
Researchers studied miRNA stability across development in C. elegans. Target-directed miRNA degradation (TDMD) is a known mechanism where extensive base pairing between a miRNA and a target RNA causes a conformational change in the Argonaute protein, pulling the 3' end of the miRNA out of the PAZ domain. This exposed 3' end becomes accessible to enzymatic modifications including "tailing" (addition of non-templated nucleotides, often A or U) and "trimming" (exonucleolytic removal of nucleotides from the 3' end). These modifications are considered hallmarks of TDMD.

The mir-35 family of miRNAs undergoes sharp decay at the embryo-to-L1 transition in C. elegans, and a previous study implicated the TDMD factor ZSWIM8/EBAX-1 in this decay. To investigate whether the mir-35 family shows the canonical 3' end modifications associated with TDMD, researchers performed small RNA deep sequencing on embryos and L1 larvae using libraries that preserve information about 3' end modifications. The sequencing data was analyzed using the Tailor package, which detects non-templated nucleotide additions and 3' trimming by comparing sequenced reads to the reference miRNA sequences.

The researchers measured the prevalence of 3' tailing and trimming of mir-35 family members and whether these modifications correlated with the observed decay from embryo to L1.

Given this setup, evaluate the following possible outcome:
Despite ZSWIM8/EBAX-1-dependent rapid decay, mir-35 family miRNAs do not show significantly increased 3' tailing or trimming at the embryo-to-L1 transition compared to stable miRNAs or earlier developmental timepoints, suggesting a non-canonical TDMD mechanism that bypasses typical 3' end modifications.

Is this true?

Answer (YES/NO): YES